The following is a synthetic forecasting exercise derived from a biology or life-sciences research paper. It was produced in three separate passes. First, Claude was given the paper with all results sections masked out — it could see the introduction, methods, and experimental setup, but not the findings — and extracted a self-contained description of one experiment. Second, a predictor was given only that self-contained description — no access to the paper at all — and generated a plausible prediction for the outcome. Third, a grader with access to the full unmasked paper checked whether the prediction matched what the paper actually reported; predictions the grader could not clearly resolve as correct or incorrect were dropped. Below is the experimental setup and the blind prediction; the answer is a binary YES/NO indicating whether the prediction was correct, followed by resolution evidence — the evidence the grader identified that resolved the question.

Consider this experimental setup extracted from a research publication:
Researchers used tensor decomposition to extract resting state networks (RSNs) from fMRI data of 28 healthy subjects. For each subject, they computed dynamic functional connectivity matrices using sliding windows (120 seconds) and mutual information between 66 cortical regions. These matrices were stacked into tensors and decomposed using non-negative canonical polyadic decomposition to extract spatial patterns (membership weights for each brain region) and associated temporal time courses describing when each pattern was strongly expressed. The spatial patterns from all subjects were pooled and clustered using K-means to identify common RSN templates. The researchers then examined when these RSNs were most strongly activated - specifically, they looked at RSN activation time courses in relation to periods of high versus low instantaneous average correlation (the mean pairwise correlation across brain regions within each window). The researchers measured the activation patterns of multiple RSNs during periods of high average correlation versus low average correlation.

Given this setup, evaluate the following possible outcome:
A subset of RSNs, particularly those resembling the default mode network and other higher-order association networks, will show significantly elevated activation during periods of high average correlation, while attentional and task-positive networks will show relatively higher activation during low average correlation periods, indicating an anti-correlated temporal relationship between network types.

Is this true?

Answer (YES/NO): NO